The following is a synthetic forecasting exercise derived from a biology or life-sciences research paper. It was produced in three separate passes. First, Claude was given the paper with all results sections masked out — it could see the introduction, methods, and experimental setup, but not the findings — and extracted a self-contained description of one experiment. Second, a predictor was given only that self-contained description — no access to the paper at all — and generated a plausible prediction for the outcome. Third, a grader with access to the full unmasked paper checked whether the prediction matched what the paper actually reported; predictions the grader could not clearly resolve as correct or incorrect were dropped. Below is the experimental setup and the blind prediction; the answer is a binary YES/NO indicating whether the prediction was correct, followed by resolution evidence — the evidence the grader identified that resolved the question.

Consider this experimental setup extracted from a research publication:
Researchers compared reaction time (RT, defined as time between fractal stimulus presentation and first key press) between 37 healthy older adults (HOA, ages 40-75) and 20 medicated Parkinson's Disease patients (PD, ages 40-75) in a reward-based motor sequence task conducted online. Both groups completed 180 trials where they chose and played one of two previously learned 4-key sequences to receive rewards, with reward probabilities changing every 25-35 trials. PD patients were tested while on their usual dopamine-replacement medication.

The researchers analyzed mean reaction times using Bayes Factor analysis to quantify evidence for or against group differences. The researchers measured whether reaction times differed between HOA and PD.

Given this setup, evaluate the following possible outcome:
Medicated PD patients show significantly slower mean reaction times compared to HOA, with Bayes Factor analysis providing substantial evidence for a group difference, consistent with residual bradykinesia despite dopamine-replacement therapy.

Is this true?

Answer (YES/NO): NO